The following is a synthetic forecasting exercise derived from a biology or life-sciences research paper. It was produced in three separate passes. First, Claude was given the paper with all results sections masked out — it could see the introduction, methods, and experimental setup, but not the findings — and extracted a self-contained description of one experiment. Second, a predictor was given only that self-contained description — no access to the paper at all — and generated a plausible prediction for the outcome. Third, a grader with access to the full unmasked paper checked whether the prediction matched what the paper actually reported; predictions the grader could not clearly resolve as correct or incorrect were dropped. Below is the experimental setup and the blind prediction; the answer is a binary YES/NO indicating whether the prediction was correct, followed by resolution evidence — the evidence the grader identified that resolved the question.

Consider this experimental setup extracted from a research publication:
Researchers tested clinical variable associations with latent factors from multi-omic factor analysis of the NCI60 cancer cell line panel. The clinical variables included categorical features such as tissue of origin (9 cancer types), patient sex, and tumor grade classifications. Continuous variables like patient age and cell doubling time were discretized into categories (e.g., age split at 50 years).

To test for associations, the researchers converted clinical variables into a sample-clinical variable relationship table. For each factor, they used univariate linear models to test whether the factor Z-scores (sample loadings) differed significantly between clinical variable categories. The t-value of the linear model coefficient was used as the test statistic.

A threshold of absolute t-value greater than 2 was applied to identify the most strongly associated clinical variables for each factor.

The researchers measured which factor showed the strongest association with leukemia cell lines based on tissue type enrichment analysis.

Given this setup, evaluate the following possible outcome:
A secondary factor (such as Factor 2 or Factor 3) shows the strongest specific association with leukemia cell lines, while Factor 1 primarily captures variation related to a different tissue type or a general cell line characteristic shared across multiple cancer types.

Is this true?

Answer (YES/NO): NO